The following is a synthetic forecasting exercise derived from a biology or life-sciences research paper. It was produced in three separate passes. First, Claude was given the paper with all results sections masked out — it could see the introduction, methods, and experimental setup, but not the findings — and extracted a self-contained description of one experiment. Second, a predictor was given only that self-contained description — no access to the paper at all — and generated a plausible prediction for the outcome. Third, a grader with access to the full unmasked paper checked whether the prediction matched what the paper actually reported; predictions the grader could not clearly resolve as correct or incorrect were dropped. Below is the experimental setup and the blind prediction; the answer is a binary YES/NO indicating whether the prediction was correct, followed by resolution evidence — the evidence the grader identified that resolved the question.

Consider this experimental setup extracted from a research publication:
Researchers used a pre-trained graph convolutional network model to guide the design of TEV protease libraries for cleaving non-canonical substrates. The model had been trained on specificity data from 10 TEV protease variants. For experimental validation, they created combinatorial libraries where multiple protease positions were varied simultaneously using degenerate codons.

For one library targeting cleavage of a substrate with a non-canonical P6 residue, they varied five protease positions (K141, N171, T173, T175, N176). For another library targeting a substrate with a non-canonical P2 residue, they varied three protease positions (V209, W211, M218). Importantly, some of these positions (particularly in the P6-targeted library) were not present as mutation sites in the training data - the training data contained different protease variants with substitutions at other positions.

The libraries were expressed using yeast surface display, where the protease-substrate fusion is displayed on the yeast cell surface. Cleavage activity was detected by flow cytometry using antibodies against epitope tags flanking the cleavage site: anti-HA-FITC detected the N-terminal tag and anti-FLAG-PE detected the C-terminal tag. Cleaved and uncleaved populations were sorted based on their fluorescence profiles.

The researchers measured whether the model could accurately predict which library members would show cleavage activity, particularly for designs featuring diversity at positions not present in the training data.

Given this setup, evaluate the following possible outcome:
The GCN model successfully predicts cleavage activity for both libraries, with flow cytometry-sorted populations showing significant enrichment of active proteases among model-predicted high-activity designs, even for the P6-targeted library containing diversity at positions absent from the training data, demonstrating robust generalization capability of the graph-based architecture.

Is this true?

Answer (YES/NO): YES